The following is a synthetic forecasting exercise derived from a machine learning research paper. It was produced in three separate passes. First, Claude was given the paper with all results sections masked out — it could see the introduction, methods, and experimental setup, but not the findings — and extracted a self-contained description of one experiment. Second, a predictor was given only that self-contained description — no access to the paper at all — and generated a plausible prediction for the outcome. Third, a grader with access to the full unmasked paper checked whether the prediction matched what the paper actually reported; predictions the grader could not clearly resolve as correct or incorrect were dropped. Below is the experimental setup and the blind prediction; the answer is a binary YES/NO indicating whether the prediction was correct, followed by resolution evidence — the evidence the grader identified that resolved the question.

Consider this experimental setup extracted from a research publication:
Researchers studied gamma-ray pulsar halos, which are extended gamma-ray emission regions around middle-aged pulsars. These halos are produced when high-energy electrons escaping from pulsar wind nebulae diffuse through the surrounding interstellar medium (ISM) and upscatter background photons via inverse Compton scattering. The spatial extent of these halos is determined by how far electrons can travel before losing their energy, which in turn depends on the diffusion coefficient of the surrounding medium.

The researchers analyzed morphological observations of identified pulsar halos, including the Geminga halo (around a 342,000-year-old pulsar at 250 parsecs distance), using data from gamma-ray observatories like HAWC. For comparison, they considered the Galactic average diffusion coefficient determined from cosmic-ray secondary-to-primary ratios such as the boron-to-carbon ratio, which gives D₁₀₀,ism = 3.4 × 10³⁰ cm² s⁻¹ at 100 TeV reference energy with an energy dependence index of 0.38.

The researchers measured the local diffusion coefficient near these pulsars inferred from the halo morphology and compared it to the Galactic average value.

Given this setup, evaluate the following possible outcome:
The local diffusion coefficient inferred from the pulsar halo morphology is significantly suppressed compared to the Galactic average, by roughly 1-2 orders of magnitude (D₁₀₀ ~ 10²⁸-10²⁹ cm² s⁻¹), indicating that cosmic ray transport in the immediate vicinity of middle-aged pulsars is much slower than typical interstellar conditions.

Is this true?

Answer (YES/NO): YES